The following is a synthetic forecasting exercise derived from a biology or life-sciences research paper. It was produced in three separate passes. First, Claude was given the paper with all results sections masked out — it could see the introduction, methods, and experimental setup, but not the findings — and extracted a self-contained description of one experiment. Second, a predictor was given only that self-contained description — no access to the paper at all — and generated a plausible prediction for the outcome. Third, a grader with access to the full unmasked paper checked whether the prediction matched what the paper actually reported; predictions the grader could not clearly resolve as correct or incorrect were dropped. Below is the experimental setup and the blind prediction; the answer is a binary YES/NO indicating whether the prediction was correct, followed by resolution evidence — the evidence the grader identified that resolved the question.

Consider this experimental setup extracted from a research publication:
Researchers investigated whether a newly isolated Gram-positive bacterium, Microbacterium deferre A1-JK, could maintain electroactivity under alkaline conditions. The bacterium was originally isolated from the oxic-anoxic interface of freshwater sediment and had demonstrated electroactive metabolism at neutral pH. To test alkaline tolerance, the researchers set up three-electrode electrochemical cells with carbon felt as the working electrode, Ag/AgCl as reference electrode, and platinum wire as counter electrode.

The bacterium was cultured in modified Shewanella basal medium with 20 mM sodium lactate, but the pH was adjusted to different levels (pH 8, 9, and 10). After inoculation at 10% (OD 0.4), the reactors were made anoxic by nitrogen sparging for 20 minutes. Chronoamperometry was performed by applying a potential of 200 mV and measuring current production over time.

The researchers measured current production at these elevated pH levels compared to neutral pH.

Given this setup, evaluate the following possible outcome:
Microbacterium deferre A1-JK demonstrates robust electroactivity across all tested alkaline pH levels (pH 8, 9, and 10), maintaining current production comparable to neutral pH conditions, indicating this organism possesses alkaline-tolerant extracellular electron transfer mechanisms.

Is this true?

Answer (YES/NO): NO